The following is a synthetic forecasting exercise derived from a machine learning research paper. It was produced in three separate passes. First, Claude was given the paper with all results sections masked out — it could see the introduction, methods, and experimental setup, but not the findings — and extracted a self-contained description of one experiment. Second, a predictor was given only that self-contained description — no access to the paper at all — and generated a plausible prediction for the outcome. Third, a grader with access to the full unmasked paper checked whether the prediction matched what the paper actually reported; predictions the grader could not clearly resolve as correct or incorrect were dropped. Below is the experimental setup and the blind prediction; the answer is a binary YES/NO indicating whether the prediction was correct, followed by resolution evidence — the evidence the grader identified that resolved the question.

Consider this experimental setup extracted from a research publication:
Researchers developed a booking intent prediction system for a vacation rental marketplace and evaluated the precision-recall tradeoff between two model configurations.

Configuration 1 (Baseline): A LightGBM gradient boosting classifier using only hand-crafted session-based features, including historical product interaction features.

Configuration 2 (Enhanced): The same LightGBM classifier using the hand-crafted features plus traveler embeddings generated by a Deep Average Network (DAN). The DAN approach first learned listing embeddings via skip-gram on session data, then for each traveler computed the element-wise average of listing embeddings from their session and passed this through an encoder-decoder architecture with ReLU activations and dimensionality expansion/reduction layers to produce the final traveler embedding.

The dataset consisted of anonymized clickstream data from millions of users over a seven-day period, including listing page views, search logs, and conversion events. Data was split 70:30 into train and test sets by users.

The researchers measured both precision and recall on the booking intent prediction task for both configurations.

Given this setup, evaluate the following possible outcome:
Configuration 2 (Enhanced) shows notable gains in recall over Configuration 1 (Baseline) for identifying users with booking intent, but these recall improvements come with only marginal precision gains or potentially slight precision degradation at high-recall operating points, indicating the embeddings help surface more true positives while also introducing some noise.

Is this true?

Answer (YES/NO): NO